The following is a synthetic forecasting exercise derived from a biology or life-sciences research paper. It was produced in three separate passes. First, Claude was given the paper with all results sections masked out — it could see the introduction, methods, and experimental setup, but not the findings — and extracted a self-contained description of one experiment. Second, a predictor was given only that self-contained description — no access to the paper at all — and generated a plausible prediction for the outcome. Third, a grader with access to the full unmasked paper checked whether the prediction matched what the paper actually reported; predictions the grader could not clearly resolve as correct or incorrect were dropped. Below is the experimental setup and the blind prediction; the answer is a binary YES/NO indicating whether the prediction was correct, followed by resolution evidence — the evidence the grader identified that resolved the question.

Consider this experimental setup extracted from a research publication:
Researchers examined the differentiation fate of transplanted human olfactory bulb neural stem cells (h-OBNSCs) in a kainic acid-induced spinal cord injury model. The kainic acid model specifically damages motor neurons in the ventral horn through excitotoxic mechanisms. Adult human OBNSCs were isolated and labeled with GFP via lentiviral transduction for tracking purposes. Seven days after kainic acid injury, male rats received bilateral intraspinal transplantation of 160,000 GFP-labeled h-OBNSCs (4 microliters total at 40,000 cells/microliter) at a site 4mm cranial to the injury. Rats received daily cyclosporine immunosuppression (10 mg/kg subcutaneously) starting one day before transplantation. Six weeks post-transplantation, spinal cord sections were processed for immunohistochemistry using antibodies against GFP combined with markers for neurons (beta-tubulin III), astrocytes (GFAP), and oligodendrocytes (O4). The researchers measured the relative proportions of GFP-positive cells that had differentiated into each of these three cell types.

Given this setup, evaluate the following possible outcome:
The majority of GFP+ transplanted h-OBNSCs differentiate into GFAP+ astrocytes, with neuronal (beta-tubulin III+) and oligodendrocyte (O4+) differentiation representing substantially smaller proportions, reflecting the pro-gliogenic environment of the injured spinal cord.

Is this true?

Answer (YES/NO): NO